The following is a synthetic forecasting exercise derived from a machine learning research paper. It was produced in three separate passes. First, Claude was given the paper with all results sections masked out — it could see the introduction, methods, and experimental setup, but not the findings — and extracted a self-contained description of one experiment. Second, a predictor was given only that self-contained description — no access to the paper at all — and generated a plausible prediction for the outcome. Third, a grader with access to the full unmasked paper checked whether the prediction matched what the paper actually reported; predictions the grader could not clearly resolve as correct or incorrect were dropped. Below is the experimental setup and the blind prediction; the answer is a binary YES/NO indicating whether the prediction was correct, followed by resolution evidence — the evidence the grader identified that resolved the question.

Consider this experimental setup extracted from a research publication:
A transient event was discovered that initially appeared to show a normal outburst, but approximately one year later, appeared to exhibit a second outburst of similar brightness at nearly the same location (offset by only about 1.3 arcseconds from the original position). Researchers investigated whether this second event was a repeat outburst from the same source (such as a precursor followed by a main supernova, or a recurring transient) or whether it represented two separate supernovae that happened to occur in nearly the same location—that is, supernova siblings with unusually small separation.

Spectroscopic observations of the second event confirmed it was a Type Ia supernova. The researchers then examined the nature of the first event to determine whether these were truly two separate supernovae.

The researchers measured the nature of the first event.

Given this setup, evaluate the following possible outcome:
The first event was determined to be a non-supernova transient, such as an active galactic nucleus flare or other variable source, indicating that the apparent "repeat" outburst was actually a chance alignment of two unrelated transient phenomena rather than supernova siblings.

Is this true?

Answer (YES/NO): NO